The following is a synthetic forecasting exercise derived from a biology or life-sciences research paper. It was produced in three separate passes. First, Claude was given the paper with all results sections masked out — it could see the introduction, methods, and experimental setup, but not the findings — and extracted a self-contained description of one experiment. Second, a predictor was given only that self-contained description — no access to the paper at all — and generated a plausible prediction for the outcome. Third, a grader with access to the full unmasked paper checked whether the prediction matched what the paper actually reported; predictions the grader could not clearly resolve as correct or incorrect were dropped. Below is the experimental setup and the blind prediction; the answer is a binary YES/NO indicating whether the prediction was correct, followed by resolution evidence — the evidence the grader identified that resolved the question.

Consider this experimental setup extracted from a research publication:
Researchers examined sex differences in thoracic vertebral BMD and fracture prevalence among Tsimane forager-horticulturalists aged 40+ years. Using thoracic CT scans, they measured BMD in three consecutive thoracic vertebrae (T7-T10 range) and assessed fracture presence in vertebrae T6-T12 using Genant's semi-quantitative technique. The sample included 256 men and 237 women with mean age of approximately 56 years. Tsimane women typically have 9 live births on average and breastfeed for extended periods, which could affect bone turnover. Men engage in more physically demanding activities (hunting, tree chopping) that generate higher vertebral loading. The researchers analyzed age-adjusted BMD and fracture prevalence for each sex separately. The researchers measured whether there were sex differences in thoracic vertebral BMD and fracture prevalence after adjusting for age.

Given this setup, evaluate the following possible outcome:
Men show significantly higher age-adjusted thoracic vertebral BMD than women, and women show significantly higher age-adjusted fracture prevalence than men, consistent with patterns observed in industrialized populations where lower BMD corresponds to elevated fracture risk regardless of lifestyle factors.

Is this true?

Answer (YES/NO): NO